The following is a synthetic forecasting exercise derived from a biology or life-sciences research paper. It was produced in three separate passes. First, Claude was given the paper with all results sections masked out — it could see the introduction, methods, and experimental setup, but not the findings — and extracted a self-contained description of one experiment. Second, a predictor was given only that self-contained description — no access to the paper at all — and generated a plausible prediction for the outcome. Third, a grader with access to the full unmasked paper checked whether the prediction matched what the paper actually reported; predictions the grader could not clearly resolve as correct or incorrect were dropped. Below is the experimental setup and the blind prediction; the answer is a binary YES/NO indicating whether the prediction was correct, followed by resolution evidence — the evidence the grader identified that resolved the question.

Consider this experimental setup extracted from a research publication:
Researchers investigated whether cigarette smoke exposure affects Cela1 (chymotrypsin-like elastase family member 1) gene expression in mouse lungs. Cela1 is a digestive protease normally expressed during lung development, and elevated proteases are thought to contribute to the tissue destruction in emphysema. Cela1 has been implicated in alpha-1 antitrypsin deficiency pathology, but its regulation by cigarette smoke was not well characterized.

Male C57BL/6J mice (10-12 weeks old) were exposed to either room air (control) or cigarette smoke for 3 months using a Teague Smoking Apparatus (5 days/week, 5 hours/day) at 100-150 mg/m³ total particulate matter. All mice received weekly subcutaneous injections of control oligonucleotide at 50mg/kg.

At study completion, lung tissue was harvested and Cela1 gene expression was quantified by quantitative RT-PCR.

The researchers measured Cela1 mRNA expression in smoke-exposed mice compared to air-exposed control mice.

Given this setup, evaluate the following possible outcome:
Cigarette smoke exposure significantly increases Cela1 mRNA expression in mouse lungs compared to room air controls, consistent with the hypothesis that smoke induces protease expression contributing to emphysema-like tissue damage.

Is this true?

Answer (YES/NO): YES